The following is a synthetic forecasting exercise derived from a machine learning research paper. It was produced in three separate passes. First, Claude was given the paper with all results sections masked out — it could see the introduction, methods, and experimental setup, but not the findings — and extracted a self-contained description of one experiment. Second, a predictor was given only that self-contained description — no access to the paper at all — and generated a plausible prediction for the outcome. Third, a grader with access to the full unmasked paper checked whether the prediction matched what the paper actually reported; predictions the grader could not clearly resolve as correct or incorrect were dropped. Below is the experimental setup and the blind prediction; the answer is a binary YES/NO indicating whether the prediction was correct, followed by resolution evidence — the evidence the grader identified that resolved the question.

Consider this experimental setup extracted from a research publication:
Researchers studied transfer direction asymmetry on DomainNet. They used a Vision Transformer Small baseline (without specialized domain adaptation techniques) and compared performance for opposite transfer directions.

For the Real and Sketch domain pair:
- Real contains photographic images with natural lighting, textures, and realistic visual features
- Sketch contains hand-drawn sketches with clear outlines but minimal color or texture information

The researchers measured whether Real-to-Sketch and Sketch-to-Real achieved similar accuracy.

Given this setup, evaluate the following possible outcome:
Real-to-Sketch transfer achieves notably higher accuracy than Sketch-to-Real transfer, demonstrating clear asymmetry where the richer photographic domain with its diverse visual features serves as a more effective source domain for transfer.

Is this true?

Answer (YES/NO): YES